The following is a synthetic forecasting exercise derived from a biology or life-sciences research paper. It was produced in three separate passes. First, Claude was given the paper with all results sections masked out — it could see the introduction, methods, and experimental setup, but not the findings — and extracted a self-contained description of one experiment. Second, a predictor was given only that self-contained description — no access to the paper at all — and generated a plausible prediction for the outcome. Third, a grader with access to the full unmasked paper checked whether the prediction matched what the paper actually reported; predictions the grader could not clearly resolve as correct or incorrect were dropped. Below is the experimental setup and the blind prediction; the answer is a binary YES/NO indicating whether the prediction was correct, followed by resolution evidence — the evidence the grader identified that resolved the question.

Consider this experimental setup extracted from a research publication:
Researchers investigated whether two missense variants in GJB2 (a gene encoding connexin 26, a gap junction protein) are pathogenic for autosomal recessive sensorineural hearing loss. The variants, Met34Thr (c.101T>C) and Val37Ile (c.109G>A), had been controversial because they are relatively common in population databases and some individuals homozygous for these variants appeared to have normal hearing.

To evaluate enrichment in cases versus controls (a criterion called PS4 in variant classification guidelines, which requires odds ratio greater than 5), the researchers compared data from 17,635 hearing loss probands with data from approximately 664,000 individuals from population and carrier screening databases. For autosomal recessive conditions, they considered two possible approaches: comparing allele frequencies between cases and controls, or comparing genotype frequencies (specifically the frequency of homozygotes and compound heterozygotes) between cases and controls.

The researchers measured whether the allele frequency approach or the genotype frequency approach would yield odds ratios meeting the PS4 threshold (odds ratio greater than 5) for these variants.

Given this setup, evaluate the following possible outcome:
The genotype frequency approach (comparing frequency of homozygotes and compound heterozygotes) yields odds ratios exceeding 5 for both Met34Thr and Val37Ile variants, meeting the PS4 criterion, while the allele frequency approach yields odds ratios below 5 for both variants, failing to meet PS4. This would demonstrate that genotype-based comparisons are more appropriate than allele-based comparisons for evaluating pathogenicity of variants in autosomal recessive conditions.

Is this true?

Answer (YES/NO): YES